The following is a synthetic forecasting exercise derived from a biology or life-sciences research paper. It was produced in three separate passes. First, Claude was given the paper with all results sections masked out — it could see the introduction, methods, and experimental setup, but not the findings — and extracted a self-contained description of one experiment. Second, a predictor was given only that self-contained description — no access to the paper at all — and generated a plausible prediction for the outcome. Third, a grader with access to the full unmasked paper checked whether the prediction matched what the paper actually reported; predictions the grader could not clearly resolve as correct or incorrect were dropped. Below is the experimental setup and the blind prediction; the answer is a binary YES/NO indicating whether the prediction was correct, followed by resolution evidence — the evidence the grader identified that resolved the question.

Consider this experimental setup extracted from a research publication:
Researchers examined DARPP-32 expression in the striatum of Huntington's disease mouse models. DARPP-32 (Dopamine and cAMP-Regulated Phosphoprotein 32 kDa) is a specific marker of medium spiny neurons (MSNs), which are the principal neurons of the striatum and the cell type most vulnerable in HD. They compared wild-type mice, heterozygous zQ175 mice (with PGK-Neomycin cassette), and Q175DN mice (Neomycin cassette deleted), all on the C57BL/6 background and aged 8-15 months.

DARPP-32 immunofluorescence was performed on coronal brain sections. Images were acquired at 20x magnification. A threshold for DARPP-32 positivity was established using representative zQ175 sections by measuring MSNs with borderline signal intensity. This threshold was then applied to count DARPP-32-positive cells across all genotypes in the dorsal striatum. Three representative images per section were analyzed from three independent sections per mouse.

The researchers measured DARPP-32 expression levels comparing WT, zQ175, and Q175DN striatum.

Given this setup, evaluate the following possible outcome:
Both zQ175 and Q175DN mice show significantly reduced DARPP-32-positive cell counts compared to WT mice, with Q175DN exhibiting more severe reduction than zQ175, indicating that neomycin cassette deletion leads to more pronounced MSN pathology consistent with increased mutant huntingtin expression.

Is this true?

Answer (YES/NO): YES